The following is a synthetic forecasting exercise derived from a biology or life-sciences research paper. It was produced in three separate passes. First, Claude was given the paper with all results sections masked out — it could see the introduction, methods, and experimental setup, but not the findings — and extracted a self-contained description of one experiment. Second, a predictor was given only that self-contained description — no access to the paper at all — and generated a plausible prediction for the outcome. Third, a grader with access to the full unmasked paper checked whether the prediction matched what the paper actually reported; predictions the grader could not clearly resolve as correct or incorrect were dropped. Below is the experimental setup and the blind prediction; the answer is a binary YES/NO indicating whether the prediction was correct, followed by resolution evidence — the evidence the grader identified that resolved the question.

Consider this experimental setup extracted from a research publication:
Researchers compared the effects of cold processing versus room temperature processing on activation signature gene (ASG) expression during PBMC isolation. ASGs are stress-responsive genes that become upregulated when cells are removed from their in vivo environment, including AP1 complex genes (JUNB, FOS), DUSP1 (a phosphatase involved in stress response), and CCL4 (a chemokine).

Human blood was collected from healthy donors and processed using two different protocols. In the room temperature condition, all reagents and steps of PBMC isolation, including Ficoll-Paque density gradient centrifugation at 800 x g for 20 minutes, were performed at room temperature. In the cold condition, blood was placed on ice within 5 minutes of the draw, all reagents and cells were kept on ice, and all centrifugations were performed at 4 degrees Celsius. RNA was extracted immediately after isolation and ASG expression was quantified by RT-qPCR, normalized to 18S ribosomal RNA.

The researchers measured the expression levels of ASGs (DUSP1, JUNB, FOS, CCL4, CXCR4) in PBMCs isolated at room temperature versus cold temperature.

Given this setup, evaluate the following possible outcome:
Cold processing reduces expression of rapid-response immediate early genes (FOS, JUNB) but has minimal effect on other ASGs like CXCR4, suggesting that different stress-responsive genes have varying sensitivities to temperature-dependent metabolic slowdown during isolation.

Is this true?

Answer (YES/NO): NO